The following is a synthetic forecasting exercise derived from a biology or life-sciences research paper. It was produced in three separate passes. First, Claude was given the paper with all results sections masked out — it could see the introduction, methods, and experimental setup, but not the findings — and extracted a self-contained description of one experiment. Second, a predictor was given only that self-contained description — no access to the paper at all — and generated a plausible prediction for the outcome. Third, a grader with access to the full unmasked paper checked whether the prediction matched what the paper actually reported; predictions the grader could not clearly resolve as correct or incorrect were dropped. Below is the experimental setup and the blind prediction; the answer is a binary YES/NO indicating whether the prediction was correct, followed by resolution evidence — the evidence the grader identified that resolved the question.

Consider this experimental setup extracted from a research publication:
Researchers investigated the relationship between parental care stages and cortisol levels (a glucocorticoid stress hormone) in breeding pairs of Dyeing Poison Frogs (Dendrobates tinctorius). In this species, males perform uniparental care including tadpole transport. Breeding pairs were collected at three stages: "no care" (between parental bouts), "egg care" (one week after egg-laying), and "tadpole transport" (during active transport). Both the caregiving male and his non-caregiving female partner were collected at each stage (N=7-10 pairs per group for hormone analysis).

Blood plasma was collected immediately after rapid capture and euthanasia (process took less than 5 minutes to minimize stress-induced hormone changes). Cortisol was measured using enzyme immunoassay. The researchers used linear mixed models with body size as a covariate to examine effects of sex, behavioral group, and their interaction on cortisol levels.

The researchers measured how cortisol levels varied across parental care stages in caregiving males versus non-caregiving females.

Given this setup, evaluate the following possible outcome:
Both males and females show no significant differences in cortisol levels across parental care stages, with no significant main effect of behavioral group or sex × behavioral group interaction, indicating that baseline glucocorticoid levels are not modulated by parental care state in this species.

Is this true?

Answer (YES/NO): NO